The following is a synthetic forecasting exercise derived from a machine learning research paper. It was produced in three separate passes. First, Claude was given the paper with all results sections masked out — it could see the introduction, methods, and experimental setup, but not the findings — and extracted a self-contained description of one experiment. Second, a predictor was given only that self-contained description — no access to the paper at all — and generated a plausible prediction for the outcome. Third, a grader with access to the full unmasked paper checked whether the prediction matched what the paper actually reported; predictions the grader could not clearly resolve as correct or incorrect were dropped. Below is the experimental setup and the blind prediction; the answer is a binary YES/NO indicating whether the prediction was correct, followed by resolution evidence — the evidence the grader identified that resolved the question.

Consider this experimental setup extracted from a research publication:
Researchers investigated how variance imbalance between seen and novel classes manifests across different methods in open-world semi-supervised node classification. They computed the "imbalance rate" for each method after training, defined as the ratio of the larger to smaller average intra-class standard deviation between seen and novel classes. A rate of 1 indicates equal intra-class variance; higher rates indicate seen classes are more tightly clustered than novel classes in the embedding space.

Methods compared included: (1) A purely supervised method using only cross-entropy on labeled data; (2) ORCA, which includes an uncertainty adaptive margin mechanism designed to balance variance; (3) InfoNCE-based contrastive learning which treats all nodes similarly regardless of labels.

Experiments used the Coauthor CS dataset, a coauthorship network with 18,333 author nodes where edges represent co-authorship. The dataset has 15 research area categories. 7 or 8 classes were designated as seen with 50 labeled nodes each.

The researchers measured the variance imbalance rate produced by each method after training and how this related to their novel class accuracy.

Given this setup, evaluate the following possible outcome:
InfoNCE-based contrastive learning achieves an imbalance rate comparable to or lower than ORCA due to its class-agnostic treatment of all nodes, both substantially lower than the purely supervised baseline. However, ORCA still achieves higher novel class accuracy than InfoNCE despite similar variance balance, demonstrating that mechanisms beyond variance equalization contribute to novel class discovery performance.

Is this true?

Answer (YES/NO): NO